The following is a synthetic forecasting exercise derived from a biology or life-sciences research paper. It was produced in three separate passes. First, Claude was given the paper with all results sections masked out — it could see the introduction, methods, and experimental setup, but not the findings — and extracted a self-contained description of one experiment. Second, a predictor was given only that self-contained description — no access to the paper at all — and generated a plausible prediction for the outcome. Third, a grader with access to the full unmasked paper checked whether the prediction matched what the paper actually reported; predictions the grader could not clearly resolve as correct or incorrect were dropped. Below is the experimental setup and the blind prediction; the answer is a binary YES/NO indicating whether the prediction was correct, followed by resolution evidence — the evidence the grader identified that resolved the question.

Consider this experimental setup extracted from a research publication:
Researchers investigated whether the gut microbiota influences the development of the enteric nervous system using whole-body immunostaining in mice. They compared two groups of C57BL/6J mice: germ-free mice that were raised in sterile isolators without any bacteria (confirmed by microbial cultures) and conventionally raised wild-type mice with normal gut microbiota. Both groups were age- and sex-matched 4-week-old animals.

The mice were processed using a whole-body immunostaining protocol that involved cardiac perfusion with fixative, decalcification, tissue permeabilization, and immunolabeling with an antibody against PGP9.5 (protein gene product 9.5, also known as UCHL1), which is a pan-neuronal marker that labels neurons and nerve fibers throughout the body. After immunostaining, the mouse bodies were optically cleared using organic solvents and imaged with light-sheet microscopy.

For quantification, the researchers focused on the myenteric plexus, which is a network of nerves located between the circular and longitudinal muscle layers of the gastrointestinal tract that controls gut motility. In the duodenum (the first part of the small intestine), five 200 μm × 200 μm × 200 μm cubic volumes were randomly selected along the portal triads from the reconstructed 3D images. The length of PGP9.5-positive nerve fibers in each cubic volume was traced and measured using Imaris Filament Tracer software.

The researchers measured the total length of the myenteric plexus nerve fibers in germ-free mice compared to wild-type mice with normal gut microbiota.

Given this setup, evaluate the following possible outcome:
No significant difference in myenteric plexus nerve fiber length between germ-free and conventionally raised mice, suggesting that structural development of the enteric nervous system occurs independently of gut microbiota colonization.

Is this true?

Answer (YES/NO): NO